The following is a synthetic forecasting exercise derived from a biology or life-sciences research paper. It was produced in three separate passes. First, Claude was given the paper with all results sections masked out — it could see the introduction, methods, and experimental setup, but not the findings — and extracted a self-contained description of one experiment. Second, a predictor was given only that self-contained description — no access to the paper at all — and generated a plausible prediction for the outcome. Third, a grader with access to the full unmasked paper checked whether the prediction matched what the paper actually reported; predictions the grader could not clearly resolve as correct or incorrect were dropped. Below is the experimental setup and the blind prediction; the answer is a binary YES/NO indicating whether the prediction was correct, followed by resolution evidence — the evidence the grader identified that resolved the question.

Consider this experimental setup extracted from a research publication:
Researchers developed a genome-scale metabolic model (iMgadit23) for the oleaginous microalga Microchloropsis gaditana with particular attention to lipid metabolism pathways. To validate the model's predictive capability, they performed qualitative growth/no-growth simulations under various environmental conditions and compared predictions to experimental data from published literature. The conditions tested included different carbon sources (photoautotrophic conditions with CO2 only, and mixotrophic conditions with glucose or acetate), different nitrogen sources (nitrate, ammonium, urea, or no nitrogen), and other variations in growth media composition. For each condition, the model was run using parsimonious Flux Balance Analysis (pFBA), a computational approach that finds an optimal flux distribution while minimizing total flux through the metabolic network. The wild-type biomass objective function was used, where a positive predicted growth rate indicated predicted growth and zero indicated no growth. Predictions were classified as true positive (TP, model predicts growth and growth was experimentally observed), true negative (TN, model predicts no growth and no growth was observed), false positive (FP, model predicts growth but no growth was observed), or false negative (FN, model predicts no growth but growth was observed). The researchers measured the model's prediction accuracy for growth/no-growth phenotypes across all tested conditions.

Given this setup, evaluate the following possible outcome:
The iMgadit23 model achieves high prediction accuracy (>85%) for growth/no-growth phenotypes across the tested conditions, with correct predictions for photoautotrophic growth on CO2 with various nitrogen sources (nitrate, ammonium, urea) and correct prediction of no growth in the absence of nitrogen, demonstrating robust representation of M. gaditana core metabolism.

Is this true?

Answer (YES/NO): YES